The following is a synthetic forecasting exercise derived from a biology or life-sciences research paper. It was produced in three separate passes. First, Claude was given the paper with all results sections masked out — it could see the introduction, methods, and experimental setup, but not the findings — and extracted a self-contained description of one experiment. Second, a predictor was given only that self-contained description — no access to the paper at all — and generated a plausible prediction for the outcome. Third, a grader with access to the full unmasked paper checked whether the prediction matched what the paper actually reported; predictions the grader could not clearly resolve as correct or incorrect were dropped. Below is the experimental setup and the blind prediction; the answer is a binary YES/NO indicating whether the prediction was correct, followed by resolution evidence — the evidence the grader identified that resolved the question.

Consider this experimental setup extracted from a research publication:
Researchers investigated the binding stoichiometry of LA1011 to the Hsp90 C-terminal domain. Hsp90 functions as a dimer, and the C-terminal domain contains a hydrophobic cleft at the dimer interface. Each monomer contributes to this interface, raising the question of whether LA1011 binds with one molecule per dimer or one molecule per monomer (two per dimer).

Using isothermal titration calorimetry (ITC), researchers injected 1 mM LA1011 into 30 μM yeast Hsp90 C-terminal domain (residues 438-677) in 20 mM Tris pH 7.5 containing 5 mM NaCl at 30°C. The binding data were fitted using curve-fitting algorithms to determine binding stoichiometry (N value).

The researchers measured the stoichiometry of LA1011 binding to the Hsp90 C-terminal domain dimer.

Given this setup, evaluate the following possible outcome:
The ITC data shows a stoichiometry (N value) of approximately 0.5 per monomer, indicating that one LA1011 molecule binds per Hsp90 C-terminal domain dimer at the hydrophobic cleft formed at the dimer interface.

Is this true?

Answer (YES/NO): YES